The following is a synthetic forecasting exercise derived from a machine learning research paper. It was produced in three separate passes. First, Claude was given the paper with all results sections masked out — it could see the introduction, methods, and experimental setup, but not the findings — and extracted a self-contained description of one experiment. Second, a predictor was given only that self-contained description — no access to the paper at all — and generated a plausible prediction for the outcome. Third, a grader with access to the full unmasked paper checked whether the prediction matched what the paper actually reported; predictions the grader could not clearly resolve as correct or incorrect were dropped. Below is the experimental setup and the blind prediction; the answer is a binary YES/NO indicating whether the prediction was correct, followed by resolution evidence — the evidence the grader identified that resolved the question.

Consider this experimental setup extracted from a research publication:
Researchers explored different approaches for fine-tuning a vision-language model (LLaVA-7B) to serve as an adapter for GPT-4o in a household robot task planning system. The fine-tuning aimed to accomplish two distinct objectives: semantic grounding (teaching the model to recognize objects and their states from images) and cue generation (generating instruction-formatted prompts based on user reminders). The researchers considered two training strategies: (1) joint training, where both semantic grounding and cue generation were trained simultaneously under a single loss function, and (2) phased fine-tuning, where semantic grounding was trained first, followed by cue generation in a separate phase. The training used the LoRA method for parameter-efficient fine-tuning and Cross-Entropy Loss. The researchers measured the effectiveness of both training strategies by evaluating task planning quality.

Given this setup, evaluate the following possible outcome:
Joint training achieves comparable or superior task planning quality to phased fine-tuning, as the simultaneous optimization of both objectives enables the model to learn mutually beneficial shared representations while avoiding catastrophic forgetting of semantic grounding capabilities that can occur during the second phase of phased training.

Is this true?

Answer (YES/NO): NO